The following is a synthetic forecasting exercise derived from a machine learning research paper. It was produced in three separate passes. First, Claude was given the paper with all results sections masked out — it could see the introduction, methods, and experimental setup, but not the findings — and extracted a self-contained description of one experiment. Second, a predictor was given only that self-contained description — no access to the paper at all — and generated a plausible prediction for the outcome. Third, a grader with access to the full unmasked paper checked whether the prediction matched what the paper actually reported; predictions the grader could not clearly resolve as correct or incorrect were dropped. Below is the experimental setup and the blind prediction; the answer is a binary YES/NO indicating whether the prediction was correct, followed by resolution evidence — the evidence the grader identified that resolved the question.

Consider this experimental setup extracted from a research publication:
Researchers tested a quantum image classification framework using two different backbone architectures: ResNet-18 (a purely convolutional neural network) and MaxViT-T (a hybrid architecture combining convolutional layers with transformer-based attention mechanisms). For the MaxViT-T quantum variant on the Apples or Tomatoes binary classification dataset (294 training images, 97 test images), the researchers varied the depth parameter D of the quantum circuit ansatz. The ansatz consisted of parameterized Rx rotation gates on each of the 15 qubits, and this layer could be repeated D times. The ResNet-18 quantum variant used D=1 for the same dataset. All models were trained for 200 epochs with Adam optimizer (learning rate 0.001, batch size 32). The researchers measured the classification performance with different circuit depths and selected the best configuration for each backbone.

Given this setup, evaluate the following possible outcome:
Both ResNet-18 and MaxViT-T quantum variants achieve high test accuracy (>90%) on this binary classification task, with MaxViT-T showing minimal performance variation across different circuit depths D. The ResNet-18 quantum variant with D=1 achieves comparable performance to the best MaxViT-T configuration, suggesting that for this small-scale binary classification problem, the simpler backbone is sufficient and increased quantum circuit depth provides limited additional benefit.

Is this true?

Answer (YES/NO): NO